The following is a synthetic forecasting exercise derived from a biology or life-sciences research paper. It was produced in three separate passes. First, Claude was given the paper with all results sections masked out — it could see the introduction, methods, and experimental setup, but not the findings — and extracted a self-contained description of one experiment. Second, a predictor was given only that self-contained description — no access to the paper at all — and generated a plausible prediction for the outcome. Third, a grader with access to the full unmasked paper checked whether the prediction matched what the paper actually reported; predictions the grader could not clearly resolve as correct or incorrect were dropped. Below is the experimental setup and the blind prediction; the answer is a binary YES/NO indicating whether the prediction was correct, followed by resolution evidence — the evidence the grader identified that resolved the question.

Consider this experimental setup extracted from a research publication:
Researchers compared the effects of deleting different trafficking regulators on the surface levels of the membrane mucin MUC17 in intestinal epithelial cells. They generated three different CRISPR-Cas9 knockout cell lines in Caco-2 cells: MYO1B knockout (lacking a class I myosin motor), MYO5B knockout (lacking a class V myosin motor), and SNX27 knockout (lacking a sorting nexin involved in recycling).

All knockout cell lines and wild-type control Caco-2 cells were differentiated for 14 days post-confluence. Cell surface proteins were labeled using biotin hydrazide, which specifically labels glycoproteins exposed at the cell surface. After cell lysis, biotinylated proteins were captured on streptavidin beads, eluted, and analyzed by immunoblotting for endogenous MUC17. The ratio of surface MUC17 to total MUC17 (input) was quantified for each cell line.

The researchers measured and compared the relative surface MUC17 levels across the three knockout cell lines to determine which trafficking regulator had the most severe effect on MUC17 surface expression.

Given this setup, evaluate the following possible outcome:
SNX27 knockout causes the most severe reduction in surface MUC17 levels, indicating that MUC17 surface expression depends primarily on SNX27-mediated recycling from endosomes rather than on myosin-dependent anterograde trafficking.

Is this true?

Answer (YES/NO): NO